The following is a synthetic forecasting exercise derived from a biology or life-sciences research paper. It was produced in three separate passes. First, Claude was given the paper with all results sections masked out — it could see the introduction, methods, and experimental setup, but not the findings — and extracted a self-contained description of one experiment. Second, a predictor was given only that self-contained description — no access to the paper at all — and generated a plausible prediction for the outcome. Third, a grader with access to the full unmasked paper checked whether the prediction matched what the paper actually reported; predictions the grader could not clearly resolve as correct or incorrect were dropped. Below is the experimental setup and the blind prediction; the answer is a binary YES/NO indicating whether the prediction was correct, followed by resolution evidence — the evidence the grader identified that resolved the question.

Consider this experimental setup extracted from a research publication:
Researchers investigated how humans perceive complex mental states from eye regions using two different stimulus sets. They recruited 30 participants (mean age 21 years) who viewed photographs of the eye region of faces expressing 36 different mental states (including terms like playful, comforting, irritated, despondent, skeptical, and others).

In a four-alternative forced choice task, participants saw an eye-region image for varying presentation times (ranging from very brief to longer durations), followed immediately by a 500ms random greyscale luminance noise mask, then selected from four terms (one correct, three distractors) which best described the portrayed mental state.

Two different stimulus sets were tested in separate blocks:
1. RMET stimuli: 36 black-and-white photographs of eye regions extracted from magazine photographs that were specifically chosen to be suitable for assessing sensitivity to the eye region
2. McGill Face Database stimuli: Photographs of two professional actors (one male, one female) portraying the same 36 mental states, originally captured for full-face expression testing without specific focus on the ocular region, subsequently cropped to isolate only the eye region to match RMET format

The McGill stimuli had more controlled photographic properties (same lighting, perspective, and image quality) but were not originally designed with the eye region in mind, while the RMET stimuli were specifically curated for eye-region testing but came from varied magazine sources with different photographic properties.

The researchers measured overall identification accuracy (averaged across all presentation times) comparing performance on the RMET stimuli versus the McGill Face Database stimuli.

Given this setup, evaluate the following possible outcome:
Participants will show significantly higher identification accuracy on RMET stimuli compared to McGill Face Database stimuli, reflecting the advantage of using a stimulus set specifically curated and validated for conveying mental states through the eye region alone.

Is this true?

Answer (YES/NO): NO